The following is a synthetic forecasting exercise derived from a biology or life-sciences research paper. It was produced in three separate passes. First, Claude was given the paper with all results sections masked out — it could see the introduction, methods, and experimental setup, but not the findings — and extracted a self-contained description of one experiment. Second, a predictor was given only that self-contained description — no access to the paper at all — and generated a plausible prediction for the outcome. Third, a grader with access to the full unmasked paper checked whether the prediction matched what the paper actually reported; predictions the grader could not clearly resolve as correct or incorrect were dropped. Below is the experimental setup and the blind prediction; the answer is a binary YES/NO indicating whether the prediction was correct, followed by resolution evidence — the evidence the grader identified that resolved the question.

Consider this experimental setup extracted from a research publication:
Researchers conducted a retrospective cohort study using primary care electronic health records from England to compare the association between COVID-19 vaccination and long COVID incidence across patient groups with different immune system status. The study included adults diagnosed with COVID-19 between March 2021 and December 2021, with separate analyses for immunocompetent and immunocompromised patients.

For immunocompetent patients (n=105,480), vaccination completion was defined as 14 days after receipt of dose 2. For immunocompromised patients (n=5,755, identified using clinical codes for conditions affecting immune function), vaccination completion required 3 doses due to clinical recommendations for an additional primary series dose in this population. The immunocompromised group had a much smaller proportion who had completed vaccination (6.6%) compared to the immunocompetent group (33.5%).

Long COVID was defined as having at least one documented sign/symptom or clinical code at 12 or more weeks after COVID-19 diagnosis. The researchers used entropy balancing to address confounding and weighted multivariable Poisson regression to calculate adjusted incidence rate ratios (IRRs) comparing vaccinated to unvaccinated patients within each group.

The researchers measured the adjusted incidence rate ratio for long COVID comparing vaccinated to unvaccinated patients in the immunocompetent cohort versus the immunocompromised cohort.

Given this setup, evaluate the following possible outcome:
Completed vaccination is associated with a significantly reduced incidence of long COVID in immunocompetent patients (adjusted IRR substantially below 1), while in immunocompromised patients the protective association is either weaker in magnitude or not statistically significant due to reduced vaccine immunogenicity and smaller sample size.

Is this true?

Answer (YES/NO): NO